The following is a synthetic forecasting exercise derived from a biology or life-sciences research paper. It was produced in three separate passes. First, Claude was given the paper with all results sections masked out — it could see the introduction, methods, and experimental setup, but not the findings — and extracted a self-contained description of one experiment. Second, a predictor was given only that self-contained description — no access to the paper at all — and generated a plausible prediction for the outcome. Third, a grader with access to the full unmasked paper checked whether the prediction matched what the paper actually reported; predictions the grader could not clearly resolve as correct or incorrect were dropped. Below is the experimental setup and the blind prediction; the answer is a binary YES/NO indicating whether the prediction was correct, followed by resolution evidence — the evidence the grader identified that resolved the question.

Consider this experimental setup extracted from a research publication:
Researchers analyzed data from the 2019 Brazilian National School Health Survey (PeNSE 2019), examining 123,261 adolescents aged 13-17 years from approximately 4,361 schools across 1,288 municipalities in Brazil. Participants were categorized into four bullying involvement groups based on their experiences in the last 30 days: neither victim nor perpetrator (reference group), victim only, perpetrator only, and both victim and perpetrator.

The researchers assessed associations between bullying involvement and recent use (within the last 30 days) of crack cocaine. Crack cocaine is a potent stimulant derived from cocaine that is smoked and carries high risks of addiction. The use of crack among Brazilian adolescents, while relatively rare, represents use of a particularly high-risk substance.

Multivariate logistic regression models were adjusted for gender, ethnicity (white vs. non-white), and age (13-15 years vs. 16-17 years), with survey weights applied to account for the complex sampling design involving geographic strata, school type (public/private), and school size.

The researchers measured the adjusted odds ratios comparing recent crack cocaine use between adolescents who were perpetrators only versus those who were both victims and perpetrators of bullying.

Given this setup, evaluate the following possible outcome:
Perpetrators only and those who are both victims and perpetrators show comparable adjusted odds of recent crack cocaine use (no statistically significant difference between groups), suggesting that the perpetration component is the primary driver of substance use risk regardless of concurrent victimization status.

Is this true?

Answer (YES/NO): YES